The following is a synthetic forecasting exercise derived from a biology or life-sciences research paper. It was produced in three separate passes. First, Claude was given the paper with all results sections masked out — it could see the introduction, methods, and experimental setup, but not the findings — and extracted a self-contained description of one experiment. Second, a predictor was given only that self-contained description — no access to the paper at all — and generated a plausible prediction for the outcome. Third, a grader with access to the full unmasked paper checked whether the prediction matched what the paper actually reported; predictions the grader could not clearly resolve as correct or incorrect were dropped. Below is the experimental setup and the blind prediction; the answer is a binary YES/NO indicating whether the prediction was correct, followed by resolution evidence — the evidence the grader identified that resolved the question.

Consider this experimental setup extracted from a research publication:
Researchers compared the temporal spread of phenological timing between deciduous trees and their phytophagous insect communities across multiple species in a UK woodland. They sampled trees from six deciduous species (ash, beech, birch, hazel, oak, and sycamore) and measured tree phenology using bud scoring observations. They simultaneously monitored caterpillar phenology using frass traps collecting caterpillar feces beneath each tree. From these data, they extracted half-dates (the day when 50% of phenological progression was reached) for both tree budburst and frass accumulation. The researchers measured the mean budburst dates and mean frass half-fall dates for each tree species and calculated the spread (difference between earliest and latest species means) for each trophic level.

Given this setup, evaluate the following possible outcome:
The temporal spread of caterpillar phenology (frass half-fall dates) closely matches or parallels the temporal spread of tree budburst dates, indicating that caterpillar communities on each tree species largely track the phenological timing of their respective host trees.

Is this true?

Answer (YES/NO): NO